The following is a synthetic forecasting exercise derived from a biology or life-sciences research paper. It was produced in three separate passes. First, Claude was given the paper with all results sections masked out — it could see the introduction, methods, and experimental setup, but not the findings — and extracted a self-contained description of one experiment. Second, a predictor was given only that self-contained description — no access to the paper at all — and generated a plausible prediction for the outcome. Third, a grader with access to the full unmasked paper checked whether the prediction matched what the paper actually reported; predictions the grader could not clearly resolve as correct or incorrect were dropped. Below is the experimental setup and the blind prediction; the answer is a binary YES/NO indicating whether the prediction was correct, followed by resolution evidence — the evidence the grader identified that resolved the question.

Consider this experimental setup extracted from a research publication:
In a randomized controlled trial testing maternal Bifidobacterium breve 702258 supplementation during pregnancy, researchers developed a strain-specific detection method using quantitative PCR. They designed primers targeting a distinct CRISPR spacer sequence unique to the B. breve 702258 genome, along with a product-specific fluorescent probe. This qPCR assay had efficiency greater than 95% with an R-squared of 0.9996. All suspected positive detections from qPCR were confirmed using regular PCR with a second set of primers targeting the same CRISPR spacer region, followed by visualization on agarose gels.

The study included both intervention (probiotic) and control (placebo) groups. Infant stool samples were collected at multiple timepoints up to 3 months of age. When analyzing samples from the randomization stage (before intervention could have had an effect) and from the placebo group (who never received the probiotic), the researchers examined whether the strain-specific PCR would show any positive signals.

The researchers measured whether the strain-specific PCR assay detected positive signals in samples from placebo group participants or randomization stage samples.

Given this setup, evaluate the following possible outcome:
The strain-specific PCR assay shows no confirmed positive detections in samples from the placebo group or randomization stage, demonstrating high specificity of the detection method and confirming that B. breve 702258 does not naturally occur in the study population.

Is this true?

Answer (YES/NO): NO